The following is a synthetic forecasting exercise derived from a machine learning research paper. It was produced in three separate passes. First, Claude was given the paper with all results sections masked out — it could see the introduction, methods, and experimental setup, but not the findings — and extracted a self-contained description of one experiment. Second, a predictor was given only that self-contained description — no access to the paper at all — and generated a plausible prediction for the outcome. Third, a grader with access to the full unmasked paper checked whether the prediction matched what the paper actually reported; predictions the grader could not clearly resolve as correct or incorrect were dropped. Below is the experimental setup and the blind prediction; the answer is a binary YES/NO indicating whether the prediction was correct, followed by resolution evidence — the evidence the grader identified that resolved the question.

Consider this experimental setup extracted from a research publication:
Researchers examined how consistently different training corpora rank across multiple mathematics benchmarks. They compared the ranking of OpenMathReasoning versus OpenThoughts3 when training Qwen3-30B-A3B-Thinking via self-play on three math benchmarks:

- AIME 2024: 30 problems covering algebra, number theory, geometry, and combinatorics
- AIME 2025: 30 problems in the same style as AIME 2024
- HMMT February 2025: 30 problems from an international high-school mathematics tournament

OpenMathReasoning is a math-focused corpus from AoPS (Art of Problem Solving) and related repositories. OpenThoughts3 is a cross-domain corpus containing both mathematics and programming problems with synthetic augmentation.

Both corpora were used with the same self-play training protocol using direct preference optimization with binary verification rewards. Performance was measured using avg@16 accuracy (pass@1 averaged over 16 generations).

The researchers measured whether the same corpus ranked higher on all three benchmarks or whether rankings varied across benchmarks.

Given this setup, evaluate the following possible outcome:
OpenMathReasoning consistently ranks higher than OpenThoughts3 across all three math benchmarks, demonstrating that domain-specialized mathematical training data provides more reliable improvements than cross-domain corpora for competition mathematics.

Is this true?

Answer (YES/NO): YES